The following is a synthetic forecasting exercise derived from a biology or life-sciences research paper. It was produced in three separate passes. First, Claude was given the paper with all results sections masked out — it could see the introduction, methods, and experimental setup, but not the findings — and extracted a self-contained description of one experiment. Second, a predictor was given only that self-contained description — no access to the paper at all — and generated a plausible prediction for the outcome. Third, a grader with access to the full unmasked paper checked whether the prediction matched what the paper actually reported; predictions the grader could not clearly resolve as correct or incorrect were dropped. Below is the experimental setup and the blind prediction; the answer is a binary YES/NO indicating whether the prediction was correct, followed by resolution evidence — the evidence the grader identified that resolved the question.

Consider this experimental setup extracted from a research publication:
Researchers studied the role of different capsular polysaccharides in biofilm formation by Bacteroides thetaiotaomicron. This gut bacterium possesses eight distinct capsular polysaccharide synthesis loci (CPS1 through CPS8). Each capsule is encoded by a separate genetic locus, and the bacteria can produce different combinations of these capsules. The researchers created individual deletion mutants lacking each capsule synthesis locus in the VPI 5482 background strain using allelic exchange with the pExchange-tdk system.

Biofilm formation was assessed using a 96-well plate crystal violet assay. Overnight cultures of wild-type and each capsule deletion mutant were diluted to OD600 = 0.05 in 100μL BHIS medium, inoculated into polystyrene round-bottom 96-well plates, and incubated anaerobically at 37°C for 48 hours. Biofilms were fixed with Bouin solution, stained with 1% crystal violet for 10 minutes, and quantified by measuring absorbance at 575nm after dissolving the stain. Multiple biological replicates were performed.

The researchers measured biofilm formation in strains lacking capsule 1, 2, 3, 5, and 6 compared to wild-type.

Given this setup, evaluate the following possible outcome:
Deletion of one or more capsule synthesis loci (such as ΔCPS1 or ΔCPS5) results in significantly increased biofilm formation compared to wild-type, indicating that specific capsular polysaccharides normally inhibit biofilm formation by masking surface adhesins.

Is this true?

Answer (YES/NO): NO